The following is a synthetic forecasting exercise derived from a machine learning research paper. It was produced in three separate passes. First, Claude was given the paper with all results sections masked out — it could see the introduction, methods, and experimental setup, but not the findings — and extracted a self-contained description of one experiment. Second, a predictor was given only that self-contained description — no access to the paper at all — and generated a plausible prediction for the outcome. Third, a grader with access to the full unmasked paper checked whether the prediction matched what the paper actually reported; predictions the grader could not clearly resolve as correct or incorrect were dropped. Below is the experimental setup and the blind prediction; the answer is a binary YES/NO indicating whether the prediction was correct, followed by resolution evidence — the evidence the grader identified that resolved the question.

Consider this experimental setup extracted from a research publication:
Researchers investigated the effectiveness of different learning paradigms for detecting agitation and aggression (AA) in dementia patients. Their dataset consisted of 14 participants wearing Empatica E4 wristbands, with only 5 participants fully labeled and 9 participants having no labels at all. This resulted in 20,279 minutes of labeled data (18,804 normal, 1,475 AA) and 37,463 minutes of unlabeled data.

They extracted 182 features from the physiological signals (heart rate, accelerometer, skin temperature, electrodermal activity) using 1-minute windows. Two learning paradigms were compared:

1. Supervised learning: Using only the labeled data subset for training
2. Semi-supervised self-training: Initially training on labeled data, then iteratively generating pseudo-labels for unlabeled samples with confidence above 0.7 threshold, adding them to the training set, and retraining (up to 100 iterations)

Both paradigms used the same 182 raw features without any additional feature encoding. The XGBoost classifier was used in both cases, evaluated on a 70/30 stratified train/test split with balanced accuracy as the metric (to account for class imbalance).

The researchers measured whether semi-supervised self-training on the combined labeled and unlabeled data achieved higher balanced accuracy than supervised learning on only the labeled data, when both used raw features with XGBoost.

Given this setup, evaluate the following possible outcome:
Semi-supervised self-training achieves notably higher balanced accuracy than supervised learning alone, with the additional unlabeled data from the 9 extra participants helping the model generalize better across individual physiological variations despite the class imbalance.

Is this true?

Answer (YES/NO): NO